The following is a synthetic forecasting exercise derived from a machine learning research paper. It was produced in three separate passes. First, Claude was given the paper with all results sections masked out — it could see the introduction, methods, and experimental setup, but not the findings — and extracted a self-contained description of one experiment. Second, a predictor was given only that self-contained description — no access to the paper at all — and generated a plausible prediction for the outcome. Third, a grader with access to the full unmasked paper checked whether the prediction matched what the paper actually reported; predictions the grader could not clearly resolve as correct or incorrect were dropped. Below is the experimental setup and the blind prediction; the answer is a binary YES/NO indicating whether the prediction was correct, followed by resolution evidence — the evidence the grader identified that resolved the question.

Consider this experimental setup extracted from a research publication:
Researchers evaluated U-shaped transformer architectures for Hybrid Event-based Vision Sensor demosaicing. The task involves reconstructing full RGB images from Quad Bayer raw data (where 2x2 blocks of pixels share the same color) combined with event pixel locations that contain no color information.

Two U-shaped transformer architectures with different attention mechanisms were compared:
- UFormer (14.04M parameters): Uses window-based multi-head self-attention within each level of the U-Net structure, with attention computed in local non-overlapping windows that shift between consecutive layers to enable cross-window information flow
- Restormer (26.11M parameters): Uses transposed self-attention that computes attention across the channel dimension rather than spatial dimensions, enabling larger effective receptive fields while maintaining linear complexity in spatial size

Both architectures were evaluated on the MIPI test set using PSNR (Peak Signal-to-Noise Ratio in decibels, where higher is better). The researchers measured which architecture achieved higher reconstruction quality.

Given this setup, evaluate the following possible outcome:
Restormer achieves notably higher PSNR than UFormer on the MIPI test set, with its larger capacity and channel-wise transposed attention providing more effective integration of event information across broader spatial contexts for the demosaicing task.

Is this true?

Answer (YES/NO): YES